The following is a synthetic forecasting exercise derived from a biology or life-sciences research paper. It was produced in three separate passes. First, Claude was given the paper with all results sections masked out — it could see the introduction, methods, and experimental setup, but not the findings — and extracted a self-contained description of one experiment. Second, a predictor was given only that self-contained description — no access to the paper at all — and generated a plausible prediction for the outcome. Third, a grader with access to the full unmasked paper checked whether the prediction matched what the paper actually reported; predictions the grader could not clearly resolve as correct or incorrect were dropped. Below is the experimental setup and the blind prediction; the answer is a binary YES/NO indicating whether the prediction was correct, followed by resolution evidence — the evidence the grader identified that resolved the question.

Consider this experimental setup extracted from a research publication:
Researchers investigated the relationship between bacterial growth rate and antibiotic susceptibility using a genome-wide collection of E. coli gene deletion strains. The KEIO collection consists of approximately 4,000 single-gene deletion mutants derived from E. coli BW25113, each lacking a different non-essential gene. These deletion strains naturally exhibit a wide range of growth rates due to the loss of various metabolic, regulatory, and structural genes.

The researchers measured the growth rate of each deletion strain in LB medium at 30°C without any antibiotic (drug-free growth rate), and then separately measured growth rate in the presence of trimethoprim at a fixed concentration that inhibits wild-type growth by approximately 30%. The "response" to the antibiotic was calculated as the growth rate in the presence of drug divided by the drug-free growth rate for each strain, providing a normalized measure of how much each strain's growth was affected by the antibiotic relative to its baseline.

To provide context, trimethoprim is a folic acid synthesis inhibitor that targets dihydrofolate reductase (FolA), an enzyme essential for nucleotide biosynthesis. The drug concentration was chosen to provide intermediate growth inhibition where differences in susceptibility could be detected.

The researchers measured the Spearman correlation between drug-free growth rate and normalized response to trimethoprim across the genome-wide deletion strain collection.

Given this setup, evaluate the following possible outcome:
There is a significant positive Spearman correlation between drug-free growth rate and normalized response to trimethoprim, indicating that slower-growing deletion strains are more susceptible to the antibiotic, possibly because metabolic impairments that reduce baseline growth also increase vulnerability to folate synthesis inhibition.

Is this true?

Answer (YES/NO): NO